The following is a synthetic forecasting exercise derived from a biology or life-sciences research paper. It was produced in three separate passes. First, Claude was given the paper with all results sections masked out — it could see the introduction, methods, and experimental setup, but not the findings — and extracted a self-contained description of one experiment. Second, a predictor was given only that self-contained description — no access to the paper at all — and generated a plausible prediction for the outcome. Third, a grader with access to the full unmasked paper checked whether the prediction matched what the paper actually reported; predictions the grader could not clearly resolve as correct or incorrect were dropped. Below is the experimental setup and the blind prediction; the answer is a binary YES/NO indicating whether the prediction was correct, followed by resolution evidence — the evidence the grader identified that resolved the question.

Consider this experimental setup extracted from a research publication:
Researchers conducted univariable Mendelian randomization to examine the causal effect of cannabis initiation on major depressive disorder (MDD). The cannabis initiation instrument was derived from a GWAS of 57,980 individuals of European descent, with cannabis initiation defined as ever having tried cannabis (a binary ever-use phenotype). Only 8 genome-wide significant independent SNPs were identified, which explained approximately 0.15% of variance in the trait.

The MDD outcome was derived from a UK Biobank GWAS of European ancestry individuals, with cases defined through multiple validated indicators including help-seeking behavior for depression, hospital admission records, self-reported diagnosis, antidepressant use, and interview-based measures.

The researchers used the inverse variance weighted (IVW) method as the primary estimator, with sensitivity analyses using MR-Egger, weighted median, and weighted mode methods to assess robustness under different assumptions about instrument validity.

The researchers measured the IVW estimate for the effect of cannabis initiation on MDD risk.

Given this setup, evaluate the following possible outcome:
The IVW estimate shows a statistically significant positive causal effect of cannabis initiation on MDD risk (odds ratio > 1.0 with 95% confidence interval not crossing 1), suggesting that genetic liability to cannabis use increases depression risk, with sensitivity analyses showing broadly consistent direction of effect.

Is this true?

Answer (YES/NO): NO